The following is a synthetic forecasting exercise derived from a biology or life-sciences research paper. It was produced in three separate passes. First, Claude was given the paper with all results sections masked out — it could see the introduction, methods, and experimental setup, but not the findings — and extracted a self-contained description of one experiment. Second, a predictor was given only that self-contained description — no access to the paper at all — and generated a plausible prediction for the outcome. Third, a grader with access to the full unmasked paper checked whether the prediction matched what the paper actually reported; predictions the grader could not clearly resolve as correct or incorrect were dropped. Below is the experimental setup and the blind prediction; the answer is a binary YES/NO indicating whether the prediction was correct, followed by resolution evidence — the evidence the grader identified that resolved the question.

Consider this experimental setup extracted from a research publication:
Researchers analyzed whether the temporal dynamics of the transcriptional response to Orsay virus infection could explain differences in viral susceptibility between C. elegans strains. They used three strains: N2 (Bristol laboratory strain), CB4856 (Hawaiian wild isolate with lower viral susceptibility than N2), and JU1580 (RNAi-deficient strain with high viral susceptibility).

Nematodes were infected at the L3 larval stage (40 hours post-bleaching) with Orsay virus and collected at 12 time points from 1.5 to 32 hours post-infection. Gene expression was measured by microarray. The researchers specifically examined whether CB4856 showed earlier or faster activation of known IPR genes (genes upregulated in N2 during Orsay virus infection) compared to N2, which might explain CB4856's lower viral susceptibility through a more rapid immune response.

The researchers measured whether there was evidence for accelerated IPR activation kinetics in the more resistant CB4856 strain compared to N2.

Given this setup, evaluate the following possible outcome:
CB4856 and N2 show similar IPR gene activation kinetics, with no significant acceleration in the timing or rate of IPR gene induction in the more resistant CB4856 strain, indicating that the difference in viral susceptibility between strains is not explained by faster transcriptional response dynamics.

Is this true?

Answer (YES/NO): NO